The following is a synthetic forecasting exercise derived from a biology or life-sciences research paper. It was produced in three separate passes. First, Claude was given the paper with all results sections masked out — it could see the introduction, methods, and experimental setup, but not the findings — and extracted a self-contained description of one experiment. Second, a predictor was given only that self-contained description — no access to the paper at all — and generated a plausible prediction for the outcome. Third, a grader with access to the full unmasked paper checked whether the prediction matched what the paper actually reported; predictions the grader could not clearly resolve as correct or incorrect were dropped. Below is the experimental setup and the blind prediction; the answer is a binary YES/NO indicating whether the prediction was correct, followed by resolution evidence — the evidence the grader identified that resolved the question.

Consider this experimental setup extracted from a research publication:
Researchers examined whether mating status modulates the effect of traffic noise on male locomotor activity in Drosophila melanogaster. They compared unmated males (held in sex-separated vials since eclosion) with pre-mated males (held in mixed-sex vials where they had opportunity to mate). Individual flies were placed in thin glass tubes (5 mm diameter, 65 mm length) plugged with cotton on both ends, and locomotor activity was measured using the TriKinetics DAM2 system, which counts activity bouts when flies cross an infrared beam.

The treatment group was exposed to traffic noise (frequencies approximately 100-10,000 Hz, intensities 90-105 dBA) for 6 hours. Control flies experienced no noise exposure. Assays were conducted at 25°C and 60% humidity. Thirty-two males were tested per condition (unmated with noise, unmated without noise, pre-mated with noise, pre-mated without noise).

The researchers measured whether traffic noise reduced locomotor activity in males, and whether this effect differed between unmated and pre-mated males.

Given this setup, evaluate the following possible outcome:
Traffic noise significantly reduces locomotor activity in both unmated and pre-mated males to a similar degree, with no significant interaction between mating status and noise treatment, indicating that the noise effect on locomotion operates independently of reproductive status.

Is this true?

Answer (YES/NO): NO